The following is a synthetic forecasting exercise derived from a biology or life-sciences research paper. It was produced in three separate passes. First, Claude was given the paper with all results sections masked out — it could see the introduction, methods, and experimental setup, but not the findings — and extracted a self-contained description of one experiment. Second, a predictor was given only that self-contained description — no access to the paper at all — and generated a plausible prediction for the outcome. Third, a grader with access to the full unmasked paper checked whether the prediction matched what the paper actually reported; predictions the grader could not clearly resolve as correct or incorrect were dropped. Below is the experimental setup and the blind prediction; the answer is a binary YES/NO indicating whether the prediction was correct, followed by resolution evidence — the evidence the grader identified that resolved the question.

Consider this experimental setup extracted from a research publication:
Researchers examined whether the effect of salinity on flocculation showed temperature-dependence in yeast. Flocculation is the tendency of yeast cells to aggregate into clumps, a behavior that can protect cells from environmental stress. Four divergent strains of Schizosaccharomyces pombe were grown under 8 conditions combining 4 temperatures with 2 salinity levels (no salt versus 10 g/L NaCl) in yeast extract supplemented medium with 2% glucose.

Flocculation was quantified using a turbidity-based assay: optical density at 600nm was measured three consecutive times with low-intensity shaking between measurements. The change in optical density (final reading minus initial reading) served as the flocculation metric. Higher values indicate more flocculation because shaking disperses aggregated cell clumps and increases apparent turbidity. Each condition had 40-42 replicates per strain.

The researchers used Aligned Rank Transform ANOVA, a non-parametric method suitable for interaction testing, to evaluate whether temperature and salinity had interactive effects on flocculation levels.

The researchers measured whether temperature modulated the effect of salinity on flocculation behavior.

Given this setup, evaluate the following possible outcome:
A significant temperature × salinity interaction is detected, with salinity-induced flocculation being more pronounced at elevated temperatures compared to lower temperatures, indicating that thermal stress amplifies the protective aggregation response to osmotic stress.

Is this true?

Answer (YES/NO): NO